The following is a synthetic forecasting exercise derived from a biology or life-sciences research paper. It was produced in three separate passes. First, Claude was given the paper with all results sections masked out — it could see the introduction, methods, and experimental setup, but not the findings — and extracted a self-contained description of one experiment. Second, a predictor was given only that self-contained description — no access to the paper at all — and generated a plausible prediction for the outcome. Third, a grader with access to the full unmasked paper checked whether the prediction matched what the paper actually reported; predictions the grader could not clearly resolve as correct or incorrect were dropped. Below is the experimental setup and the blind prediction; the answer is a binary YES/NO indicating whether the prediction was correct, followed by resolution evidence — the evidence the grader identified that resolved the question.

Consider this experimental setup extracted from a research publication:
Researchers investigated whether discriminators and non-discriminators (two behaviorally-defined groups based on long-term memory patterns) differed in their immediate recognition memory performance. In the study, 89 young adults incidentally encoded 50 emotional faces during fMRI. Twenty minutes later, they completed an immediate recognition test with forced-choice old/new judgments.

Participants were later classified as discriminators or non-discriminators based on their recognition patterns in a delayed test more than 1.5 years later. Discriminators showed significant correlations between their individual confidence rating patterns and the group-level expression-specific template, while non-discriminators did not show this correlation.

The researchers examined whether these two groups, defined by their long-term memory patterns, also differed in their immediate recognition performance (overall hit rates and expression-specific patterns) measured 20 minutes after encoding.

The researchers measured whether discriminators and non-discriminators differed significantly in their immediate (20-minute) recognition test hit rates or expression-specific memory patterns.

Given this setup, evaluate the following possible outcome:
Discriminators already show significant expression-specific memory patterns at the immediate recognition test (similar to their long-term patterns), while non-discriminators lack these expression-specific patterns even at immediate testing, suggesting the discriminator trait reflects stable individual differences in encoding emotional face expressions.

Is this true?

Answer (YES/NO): NO